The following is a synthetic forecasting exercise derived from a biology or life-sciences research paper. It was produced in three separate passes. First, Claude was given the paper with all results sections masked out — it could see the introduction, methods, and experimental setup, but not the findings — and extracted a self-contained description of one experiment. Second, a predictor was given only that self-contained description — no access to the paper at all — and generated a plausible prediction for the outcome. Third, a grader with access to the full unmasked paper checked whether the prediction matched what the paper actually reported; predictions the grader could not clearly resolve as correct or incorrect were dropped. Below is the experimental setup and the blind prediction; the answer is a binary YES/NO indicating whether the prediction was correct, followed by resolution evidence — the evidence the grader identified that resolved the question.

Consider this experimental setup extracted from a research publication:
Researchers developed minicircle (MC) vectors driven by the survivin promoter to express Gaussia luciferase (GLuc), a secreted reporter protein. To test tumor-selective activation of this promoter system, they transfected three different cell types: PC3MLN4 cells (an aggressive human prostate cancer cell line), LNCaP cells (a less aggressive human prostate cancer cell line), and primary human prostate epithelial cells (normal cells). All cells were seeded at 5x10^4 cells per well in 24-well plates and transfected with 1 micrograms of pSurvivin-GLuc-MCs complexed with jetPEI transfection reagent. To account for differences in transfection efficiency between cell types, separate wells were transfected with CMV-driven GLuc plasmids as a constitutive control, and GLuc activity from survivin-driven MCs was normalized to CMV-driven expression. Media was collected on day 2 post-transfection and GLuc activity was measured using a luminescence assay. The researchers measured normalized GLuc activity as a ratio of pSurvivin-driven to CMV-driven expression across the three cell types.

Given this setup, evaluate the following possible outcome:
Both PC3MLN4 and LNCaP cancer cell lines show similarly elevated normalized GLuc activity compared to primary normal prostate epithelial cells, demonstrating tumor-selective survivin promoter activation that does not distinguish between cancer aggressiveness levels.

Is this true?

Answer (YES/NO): NO